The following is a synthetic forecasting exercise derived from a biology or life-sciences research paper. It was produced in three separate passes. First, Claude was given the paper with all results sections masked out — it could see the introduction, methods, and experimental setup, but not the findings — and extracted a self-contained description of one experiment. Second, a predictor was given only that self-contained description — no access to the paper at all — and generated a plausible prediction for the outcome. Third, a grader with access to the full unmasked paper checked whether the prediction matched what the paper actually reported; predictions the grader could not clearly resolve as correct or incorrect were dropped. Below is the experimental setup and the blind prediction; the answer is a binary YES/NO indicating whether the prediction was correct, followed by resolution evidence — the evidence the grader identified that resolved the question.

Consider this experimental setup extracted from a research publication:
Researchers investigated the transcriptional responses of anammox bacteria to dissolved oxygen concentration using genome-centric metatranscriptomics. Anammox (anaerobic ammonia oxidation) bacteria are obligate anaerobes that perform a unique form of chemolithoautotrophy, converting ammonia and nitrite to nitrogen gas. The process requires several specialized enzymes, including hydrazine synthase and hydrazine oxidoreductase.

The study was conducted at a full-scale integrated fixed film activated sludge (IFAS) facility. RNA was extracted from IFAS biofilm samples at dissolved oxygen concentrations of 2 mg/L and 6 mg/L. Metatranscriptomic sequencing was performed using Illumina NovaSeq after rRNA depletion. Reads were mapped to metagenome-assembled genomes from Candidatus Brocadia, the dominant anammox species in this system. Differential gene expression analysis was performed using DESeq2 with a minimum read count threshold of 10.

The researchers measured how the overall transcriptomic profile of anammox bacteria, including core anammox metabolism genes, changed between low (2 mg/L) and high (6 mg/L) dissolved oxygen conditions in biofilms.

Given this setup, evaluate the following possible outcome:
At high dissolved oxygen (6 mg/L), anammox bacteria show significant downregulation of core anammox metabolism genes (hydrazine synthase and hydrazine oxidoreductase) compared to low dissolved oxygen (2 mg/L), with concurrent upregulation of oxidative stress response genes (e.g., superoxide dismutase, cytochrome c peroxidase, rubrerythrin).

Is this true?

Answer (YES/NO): NO